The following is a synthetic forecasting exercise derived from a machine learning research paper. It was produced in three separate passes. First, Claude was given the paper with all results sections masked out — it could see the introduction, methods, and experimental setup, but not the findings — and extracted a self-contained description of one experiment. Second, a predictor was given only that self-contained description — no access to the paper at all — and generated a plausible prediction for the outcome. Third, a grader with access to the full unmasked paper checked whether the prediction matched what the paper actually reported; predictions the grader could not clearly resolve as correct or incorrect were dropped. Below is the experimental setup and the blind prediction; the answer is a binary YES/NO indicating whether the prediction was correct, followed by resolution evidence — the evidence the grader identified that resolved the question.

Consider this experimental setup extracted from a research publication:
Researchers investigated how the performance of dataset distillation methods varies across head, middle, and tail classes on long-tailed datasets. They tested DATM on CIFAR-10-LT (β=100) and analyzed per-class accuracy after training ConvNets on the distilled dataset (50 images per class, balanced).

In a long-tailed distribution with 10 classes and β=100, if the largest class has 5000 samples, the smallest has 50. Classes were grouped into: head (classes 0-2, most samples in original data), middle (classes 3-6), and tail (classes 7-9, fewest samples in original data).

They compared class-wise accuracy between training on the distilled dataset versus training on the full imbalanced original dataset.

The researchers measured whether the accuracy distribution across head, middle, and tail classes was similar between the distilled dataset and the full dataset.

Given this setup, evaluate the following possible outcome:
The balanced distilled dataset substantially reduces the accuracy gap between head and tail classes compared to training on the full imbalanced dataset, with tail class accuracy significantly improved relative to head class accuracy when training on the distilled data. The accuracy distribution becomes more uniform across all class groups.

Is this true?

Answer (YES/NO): NO